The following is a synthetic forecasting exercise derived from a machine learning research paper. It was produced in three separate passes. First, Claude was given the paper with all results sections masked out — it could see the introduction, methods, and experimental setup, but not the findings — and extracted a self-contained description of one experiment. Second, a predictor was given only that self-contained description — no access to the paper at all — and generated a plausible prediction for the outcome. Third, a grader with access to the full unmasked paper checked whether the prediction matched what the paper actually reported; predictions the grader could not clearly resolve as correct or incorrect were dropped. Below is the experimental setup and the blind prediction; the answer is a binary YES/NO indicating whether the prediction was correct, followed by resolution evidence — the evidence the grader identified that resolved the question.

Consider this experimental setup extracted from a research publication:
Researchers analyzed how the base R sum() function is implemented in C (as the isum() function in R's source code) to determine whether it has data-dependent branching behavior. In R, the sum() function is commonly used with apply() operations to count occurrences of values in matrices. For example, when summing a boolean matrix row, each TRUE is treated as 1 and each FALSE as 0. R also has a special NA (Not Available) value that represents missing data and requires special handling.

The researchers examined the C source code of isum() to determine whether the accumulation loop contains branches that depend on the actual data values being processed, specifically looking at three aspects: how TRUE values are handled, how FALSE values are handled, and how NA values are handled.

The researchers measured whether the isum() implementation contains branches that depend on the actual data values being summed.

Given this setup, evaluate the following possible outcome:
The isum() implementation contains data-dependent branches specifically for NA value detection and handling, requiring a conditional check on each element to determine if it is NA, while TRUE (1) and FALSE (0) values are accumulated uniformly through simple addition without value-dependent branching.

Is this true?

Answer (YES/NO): YES